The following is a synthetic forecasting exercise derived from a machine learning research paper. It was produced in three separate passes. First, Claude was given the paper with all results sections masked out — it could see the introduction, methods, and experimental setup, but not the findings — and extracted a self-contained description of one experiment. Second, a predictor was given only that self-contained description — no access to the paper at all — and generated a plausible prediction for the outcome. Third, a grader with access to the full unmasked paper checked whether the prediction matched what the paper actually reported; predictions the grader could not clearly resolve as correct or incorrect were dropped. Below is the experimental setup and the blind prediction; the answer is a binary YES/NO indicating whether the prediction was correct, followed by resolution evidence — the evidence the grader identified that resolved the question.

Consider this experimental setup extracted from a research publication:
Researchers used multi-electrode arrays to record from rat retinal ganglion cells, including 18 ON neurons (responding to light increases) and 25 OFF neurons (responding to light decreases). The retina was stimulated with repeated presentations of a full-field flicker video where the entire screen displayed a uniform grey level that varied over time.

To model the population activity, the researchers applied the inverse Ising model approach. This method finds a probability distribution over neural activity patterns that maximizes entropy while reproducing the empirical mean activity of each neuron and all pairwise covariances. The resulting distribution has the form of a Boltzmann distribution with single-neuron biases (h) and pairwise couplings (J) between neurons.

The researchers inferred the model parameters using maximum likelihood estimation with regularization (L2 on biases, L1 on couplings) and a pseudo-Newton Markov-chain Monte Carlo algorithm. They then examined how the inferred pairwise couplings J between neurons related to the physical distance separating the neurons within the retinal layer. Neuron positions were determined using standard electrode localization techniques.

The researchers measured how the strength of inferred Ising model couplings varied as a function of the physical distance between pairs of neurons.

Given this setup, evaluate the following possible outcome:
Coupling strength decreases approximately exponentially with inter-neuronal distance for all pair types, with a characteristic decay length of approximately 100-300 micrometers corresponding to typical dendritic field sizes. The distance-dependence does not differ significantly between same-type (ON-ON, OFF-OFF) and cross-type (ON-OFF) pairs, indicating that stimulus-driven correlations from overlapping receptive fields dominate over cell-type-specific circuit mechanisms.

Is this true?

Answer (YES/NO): NO